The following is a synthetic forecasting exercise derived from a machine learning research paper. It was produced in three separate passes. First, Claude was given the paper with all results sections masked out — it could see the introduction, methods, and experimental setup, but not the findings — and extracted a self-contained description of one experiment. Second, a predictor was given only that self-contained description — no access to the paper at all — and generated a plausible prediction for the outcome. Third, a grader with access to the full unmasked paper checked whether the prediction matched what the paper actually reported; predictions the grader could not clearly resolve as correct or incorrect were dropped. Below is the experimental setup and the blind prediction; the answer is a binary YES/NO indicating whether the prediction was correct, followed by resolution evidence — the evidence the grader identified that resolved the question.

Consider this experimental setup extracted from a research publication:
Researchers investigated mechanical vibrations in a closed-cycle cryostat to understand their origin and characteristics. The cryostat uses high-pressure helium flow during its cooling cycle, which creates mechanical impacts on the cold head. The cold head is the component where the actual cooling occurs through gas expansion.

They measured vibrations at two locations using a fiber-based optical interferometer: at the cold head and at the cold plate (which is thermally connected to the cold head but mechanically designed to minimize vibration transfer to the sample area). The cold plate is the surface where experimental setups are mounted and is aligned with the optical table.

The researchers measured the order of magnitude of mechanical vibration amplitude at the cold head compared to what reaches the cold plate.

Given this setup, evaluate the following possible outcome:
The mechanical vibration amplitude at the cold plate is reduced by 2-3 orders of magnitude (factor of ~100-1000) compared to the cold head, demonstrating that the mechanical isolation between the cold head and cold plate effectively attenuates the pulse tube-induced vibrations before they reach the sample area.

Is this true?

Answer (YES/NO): NO